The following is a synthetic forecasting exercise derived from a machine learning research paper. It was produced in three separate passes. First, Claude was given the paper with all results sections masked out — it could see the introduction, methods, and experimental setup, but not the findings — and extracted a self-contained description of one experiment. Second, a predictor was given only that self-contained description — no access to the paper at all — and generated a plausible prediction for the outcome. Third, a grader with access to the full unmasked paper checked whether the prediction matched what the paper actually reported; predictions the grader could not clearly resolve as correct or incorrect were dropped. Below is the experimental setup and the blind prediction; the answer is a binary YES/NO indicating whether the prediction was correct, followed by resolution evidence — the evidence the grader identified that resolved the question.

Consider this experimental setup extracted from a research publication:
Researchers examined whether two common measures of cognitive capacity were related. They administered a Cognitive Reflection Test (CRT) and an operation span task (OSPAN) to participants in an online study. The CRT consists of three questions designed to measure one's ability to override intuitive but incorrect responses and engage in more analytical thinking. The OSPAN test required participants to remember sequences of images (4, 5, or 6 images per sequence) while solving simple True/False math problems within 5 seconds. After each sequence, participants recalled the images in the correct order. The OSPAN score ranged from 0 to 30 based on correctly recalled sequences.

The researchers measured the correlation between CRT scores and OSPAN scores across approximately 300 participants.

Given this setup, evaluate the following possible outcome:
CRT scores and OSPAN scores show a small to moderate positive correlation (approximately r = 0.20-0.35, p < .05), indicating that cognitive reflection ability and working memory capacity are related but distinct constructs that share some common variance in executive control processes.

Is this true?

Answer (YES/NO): YES